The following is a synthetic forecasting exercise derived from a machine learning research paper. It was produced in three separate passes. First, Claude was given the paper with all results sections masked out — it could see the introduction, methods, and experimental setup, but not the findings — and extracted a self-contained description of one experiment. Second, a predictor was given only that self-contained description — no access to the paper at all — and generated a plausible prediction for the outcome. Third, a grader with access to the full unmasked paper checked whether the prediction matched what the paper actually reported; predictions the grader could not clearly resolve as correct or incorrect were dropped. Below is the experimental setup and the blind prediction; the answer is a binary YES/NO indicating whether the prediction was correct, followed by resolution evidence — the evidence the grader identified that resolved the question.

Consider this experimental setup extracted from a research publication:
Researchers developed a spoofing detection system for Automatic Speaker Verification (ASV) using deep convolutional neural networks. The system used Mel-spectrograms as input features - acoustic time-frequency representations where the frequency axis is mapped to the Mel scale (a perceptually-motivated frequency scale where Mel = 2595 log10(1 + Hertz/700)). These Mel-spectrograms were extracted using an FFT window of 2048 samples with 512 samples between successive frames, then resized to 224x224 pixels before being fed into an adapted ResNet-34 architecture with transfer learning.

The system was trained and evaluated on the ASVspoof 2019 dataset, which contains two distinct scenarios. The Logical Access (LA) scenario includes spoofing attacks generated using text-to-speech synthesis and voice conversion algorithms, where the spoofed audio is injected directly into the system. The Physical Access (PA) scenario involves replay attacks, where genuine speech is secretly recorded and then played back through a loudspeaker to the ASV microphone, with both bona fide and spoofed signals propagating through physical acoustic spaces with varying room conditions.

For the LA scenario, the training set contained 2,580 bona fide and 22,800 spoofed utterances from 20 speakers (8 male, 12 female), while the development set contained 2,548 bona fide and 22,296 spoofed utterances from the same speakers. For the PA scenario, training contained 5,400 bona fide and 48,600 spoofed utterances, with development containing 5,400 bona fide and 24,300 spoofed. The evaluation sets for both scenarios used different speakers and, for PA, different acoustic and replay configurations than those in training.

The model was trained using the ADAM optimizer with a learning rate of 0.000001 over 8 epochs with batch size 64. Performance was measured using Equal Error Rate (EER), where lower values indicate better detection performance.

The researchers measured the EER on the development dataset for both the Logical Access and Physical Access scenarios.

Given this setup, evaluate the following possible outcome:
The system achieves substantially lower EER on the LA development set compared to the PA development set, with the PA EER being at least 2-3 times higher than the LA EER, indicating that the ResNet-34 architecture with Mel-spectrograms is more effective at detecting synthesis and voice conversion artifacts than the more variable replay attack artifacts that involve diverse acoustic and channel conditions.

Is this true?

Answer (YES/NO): YES